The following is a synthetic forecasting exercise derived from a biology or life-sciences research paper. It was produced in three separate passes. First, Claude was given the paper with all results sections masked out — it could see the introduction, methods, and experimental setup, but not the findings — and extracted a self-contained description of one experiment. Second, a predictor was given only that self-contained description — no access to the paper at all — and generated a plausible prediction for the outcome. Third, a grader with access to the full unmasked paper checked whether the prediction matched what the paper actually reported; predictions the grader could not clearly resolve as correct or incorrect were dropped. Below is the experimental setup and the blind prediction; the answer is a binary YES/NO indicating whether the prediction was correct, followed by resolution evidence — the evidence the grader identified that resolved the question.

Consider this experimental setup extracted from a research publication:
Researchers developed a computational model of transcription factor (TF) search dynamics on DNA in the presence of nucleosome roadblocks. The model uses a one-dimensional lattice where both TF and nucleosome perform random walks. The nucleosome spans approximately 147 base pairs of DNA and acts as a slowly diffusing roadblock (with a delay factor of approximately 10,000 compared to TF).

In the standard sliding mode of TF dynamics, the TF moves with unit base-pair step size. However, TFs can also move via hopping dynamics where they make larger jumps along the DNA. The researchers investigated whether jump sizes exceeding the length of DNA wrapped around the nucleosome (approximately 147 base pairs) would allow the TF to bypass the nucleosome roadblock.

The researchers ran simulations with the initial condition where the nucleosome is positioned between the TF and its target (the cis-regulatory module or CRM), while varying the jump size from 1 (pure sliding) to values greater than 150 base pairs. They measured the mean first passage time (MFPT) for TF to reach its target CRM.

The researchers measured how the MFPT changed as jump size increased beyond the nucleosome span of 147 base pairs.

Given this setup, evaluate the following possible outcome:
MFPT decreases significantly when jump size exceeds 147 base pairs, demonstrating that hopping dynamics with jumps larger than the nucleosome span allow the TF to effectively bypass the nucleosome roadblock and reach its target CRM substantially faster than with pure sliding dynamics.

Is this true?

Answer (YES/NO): YES